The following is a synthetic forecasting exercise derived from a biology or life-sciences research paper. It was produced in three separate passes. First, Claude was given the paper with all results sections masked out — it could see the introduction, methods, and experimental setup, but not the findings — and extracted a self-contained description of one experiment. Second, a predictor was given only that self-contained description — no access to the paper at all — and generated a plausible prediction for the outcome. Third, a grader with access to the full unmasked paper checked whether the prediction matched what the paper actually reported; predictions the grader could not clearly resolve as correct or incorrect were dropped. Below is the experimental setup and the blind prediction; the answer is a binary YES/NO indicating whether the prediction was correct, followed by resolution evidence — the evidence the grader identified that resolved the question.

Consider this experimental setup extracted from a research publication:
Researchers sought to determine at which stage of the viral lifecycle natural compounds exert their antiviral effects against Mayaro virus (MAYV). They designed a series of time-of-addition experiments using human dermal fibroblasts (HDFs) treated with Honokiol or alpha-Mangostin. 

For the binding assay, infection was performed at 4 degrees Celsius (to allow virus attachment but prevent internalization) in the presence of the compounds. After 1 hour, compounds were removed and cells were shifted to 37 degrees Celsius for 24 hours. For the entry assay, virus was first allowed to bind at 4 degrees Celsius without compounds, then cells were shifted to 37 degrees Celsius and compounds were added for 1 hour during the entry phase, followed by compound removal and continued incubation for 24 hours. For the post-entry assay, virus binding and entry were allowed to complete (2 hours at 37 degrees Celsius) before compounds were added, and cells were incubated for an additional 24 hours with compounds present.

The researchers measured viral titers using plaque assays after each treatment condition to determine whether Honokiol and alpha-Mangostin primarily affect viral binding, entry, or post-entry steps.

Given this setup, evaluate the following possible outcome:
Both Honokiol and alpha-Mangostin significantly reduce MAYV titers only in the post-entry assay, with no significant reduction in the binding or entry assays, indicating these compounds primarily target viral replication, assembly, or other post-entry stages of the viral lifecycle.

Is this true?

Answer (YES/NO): NO